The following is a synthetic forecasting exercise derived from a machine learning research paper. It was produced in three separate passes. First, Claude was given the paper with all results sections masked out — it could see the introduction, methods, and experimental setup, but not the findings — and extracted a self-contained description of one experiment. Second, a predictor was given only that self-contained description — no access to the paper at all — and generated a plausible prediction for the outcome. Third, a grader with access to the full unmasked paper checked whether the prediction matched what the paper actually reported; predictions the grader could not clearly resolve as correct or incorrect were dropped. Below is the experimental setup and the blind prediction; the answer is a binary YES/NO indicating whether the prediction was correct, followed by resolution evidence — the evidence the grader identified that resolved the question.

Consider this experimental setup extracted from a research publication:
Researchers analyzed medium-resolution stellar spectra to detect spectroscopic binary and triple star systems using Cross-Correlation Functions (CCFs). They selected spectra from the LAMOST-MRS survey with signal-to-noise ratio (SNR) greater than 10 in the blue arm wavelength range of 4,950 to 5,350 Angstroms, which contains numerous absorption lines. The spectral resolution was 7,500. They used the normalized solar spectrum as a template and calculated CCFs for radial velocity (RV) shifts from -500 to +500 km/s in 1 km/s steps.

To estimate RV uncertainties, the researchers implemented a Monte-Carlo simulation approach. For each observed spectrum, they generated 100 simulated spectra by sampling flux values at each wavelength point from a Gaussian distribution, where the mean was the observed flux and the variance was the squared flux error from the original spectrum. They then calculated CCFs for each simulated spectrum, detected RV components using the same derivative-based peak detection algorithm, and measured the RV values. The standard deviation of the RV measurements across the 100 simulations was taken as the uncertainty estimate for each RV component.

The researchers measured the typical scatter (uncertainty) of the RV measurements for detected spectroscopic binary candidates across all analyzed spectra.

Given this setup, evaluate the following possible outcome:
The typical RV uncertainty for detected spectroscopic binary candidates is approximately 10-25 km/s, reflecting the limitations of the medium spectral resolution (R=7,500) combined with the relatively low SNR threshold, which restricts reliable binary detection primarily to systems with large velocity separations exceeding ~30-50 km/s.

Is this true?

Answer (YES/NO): NO